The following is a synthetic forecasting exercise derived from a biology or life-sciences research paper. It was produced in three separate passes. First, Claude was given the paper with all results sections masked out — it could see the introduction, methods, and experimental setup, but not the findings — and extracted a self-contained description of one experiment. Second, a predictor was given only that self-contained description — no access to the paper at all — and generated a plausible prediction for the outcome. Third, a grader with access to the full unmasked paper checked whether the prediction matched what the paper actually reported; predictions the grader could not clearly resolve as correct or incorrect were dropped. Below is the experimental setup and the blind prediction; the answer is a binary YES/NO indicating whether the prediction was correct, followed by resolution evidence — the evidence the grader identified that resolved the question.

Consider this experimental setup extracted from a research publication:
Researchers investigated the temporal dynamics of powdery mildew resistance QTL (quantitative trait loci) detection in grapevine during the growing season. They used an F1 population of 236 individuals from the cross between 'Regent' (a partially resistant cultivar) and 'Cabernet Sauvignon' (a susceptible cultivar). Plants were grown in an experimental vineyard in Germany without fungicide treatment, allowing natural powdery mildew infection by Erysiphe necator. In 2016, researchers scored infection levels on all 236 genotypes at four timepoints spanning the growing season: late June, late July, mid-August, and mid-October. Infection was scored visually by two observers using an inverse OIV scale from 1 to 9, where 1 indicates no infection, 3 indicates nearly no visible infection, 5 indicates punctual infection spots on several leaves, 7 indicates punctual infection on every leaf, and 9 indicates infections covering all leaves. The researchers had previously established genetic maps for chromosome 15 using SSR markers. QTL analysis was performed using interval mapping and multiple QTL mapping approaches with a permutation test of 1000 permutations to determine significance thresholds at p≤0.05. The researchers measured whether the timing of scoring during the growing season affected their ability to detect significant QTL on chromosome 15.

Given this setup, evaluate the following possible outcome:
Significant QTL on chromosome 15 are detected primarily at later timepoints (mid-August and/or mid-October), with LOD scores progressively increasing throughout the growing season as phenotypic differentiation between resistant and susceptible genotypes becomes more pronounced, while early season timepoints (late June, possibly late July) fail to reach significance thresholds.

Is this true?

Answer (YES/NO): NO